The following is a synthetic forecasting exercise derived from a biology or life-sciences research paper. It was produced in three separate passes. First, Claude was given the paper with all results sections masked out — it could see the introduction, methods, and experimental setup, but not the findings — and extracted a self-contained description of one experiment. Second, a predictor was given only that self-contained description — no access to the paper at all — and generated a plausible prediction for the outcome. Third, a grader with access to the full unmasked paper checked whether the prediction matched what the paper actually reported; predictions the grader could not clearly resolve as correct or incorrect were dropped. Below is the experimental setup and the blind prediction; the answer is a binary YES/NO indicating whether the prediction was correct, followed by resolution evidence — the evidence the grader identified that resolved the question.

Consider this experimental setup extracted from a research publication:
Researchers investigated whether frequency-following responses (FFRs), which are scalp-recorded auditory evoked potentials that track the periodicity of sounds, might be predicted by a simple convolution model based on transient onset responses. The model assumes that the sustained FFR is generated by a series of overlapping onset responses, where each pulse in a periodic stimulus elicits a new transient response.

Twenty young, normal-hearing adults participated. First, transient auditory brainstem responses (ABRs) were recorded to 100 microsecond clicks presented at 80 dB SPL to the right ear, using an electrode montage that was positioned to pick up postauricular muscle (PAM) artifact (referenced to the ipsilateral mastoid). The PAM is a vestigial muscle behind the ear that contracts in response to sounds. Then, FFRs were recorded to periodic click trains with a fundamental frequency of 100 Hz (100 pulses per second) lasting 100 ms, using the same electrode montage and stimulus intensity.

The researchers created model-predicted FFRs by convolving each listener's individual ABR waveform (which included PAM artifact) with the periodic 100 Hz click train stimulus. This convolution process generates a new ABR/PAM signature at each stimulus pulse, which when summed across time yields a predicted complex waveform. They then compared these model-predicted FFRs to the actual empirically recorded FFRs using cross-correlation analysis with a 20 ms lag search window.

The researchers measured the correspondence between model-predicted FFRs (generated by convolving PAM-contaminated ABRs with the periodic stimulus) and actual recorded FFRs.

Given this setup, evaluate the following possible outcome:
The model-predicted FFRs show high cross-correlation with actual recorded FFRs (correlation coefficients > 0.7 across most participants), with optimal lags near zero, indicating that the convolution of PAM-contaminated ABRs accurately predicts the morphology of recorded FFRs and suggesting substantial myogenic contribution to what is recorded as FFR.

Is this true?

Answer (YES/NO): NO